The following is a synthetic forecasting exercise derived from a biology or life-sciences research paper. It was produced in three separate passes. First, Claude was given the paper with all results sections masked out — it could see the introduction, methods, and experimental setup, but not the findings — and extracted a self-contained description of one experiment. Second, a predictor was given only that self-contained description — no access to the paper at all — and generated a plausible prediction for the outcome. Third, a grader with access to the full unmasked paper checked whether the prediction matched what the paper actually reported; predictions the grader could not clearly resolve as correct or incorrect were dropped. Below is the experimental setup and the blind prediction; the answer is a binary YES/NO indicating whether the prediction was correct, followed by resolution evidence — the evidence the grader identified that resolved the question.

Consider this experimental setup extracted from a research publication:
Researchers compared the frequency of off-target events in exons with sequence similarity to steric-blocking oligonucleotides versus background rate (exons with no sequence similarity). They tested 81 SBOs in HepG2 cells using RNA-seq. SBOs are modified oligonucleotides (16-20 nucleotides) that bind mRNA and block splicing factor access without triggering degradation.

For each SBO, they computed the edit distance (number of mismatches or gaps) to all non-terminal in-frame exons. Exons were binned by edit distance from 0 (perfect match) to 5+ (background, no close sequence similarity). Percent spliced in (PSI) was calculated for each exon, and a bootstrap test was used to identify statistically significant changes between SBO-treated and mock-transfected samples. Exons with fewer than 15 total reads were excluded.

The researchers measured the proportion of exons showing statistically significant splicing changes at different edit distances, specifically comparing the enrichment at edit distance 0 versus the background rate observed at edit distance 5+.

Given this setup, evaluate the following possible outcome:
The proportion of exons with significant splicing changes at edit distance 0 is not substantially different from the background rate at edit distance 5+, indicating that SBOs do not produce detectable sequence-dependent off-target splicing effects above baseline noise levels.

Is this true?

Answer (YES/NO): NO